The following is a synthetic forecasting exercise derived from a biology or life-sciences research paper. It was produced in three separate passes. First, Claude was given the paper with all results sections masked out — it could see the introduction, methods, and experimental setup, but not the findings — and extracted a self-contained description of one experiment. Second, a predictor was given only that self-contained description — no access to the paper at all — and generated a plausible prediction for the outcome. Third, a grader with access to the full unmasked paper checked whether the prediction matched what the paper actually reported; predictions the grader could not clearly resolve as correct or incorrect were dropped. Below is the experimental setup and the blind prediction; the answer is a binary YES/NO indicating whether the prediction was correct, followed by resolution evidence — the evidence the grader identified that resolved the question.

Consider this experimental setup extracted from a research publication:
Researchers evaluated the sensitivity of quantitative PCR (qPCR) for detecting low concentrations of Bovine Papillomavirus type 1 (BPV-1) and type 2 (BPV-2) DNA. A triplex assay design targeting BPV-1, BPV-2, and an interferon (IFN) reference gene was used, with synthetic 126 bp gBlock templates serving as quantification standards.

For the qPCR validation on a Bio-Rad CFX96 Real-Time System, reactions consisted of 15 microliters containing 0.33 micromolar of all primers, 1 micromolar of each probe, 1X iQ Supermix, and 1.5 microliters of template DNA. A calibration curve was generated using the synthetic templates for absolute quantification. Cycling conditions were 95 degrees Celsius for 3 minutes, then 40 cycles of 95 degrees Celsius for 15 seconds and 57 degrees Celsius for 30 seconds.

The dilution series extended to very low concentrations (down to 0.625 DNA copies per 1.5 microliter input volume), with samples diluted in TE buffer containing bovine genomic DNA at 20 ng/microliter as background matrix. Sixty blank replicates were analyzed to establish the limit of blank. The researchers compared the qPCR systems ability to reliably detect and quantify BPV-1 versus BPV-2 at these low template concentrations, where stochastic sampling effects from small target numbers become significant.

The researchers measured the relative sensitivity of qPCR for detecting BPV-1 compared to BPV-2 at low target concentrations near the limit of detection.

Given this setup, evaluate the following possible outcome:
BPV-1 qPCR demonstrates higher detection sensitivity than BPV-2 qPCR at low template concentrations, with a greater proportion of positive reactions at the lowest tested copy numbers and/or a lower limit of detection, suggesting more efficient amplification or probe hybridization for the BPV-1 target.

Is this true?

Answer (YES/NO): NO